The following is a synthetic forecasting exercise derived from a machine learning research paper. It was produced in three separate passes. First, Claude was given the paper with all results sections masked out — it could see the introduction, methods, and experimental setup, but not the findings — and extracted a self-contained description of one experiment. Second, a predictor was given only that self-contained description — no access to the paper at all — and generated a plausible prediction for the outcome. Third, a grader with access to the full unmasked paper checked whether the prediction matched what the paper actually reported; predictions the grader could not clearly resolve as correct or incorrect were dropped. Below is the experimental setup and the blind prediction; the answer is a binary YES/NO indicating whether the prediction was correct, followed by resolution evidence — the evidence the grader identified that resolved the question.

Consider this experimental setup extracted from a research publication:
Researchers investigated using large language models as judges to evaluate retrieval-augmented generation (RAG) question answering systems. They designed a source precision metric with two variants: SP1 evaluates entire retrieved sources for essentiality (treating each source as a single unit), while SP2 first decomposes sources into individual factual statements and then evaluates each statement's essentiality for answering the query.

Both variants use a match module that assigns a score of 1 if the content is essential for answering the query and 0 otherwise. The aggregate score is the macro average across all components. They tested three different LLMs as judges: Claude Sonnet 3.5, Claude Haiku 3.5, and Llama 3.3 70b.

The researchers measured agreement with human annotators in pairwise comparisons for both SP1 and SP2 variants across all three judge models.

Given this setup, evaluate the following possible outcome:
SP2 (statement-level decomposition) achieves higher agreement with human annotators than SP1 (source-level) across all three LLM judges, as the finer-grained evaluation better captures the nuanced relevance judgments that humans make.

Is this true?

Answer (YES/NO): NO